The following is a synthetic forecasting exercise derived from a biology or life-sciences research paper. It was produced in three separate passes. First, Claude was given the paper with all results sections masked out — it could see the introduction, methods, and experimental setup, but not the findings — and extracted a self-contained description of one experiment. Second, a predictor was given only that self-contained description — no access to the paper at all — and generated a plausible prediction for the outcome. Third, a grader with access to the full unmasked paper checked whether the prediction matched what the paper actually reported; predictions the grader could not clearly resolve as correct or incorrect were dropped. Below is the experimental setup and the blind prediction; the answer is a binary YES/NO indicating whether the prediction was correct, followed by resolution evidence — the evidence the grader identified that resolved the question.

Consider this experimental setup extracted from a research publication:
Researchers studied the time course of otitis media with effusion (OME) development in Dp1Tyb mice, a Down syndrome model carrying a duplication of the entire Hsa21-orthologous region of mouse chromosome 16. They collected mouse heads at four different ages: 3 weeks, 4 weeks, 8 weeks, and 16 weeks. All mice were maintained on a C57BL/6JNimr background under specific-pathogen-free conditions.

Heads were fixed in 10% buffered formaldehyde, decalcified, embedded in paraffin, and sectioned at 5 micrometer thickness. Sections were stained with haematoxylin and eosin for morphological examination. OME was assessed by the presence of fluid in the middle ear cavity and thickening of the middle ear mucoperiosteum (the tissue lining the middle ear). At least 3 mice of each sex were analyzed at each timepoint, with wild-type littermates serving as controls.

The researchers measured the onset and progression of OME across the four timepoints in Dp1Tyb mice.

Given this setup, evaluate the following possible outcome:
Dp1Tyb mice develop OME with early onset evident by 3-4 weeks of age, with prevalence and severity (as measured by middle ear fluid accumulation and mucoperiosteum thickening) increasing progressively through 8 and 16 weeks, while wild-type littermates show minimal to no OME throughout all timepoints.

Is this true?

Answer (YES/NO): NO